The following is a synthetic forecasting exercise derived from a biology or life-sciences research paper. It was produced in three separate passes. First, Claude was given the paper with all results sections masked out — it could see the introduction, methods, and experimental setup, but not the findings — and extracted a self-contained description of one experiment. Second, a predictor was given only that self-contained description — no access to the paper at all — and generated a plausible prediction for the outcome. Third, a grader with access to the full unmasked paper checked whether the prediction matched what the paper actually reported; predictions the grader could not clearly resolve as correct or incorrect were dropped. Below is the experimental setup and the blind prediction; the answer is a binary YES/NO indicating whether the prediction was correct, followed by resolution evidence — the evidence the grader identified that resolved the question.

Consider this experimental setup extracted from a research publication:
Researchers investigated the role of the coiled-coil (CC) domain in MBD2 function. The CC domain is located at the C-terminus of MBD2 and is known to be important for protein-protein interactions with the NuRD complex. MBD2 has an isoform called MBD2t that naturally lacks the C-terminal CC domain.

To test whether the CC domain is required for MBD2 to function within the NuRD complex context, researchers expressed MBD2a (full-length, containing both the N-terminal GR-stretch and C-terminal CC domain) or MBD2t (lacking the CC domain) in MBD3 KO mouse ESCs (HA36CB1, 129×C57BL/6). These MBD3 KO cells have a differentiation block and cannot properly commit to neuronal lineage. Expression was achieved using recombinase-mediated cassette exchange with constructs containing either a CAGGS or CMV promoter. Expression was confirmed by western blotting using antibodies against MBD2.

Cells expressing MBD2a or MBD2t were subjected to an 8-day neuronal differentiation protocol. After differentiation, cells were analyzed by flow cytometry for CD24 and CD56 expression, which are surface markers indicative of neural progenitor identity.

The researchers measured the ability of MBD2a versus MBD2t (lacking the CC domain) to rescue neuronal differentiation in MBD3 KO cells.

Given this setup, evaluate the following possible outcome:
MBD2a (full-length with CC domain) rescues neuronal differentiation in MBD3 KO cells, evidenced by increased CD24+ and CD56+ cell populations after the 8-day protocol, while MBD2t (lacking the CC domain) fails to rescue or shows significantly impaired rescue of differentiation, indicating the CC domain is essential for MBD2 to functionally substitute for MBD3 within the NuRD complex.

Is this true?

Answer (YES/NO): YES